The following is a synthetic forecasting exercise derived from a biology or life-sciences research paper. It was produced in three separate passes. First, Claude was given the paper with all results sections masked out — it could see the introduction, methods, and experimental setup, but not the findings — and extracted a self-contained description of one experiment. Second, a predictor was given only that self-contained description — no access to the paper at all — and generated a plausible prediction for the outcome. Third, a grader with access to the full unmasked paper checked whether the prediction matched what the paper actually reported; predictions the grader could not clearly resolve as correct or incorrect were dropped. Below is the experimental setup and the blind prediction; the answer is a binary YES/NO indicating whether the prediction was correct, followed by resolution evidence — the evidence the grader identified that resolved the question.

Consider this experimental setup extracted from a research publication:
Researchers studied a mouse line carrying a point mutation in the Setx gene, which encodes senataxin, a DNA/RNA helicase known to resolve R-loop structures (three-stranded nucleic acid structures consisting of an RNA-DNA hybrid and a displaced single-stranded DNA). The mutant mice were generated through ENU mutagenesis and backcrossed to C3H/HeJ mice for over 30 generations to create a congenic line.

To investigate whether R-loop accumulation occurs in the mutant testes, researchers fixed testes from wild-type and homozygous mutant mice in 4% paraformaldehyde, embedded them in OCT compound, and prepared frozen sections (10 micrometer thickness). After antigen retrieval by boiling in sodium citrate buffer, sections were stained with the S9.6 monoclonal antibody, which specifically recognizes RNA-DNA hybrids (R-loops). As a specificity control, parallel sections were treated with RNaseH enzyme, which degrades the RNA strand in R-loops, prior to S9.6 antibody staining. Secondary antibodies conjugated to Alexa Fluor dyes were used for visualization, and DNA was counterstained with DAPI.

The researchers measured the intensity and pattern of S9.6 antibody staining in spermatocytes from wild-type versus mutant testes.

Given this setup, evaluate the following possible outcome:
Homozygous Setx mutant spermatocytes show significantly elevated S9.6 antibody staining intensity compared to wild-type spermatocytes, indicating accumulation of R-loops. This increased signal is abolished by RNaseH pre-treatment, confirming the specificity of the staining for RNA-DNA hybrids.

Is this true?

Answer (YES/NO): YES